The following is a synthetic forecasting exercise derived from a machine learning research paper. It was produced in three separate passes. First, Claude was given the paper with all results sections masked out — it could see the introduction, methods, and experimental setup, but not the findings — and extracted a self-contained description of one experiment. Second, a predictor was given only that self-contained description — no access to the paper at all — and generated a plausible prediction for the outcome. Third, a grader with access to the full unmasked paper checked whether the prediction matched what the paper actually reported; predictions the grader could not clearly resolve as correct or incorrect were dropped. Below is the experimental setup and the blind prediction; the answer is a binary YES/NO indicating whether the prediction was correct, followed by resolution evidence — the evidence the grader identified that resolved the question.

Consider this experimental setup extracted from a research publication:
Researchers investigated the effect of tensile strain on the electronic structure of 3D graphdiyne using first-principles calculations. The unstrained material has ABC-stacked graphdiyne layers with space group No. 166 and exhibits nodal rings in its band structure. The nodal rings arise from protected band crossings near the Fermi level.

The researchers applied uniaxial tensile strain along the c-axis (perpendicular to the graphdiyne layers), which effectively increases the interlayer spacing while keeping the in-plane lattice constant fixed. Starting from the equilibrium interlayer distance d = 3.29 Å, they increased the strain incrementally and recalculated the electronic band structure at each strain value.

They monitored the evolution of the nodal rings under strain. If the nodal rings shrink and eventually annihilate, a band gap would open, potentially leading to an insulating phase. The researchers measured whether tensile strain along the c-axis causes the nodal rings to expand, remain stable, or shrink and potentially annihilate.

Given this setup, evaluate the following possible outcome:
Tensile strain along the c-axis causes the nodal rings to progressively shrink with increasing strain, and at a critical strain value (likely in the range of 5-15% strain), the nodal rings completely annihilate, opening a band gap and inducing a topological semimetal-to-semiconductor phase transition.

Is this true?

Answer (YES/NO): NO